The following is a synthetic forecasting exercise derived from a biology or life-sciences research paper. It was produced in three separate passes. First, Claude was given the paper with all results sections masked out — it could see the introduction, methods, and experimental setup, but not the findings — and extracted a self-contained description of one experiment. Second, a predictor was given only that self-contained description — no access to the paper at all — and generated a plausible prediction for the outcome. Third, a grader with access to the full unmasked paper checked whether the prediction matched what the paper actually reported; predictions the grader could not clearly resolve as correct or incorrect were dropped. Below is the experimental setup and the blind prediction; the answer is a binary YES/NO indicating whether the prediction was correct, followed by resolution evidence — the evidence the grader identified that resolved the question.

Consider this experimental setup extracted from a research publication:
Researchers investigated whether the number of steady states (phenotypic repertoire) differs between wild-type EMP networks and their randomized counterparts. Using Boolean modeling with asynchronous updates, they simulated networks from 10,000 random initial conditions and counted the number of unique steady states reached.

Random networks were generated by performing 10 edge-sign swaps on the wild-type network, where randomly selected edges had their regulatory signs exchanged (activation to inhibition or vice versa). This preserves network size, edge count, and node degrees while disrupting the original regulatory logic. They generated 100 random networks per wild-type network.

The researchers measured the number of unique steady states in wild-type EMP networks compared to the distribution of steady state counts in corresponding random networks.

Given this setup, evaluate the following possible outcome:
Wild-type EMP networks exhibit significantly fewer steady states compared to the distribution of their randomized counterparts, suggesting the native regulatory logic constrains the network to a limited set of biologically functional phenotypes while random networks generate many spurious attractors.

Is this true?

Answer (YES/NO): YES